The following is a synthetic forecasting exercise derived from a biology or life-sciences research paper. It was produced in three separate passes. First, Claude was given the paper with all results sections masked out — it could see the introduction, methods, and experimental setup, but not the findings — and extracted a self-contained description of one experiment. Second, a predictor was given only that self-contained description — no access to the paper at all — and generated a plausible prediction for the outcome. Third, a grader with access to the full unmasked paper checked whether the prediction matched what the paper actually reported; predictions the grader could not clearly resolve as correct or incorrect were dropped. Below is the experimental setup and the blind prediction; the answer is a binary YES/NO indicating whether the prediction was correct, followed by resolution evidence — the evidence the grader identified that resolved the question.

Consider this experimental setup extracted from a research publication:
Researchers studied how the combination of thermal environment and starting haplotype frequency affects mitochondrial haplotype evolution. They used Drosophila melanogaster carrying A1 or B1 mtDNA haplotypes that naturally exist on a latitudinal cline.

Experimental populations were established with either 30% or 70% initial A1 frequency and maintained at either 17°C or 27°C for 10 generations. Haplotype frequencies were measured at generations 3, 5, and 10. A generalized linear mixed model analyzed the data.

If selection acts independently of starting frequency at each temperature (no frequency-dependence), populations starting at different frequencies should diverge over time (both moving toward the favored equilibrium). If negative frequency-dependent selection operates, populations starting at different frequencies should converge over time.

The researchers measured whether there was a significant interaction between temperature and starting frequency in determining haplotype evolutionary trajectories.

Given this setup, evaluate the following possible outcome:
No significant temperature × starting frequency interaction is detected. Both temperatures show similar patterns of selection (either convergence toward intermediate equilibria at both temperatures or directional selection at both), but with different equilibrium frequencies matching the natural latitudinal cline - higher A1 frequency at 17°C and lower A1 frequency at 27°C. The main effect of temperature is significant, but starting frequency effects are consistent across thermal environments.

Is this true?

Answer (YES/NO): NO